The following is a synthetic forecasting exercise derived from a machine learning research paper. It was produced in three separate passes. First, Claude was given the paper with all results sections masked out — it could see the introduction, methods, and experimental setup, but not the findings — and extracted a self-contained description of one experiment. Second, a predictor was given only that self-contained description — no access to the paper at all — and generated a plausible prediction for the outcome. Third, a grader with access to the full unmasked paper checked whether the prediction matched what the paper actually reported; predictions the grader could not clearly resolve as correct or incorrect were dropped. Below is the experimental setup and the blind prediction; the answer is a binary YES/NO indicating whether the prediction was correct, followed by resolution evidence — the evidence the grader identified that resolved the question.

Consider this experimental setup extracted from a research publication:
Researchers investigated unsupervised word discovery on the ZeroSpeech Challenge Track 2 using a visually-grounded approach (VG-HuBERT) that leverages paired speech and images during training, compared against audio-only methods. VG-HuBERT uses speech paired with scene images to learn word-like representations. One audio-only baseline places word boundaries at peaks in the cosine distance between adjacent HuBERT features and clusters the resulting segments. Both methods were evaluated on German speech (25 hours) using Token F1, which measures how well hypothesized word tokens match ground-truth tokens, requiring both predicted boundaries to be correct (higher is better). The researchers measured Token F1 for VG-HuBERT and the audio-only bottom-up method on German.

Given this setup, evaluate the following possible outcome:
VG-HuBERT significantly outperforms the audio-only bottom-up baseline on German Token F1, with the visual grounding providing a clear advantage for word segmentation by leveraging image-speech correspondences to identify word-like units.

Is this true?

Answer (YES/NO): NO